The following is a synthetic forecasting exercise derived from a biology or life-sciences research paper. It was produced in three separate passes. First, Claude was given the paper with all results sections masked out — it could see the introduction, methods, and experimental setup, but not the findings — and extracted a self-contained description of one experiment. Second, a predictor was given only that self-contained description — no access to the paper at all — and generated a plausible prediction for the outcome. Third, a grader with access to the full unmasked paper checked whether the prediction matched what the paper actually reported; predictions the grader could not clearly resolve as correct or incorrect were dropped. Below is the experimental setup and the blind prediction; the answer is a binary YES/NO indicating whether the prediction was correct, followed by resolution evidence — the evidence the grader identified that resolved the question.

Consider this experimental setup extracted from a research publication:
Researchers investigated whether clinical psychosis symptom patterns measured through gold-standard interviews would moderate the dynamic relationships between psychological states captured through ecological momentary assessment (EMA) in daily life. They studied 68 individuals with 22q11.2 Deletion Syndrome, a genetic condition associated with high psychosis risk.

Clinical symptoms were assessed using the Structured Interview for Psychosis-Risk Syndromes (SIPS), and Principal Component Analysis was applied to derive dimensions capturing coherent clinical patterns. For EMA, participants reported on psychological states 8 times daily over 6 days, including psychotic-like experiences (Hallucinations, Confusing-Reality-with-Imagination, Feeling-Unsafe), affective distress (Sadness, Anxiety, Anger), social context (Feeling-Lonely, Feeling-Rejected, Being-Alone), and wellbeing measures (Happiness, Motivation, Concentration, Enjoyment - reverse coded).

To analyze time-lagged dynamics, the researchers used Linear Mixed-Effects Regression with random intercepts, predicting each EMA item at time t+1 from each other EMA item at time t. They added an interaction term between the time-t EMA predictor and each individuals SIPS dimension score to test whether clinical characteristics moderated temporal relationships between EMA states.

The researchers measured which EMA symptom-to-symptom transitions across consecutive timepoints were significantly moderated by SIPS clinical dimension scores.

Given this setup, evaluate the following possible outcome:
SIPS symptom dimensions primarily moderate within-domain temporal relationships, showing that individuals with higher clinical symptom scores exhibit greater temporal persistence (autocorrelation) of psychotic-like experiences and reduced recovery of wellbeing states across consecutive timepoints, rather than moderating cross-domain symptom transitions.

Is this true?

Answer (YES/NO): NO